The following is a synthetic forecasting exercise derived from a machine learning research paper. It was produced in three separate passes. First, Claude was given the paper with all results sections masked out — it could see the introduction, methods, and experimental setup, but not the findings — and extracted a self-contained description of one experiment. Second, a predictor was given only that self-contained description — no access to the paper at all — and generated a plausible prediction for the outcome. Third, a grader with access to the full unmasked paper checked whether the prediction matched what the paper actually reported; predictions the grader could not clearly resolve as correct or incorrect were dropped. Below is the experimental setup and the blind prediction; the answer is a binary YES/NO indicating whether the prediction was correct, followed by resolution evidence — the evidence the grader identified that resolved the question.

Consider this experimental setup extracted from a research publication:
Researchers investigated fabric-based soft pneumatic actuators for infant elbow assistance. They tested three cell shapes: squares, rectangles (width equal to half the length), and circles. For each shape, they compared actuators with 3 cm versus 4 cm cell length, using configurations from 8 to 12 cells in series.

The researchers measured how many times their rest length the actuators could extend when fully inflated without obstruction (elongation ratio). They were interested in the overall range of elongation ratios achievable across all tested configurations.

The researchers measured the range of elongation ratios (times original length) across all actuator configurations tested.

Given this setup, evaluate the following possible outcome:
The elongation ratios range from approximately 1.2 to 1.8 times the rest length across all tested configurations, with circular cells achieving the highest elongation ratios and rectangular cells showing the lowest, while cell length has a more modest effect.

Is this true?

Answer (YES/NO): NO